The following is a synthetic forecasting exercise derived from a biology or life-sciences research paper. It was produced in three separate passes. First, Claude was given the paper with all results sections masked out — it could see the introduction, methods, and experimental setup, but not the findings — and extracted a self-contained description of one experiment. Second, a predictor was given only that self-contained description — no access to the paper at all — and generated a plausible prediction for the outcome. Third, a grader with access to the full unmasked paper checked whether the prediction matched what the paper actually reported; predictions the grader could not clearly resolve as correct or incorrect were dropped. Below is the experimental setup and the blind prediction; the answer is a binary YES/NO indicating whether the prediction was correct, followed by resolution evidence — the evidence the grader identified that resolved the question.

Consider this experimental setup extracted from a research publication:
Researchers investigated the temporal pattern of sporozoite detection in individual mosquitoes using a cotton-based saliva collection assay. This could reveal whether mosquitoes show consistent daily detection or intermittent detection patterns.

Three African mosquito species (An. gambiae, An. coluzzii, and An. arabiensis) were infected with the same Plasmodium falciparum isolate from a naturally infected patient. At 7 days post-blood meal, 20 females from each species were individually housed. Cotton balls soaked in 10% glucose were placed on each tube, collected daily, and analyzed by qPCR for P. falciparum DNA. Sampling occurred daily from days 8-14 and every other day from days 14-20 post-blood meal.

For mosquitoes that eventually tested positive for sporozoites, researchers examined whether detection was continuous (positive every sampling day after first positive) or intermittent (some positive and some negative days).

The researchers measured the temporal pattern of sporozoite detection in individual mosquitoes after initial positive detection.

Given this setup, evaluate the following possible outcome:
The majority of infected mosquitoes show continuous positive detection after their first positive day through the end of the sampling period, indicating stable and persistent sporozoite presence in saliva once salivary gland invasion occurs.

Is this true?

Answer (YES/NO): NO